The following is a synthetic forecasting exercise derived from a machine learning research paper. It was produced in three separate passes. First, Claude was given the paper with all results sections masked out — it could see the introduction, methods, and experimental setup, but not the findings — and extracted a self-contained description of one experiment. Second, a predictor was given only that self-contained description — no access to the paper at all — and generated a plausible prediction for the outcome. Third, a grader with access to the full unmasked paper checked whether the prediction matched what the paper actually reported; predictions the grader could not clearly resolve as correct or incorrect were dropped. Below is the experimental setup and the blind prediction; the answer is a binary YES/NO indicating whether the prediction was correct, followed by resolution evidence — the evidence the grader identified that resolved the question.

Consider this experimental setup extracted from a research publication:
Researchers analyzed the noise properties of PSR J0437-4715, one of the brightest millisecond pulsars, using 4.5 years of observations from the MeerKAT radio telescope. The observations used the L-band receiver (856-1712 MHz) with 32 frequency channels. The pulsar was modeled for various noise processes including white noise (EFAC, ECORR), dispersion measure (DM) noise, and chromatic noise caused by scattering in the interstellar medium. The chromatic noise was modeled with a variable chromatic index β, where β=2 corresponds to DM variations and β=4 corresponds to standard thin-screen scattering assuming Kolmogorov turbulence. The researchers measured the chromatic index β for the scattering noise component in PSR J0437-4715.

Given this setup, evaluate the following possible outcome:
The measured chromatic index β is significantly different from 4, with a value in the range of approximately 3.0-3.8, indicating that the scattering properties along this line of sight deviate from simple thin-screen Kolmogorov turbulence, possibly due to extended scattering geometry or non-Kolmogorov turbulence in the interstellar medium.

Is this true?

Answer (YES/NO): NO